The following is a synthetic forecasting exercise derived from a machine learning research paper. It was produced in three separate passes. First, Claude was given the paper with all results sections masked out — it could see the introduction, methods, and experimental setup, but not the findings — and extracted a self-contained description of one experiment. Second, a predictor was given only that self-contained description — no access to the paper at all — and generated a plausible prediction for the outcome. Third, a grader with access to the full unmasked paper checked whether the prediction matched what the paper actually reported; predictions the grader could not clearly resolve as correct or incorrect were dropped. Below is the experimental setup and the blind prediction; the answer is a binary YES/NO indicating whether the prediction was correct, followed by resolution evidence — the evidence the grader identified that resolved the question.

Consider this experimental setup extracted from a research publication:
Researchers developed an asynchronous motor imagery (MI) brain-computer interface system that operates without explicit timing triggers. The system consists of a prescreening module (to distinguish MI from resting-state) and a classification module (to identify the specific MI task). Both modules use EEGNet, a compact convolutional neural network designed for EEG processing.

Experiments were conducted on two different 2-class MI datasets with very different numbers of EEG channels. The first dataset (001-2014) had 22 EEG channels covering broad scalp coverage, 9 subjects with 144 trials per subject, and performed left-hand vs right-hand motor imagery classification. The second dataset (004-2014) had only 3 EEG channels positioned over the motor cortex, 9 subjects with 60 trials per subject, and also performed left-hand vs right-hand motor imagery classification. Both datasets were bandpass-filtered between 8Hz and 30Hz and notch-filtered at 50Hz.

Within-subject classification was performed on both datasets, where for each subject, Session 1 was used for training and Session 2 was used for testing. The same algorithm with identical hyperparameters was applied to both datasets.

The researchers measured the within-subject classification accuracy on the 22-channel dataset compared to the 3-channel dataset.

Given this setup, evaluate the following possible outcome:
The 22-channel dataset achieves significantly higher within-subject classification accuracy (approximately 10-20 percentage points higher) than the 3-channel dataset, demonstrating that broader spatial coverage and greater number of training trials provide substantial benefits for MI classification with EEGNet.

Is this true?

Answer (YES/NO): NO